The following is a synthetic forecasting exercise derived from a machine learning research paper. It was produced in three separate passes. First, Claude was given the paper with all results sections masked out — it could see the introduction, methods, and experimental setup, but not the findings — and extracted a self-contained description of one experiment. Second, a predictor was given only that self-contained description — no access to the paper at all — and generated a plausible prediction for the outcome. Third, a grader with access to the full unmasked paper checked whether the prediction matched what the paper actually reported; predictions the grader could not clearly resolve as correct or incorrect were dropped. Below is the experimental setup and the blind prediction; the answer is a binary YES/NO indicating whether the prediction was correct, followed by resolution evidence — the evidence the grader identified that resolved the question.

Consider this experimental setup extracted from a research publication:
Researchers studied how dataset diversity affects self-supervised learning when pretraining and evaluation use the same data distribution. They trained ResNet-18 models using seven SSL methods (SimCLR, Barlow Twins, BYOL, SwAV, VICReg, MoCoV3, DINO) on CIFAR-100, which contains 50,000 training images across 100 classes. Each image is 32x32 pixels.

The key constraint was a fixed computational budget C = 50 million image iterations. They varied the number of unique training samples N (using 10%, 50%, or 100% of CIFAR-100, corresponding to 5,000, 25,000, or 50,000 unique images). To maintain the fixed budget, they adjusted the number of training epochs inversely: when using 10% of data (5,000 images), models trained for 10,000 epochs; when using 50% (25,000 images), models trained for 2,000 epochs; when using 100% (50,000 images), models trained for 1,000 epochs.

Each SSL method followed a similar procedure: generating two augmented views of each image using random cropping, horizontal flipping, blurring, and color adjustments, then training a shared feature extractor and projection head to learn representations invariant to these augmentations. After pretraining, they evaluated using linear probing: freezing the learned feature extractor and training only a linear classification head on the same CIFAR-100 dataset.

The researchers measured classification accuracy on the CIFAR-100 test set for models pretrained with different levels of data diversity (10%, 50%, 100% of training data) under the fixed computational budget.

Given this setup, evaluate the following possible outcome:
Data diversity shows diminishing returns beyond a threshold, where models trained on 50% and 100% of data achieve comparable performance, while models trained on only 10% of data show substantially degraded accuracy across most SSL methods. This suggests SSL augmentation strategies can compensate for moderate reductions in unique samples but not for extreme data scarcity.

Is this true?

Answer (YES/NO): NO